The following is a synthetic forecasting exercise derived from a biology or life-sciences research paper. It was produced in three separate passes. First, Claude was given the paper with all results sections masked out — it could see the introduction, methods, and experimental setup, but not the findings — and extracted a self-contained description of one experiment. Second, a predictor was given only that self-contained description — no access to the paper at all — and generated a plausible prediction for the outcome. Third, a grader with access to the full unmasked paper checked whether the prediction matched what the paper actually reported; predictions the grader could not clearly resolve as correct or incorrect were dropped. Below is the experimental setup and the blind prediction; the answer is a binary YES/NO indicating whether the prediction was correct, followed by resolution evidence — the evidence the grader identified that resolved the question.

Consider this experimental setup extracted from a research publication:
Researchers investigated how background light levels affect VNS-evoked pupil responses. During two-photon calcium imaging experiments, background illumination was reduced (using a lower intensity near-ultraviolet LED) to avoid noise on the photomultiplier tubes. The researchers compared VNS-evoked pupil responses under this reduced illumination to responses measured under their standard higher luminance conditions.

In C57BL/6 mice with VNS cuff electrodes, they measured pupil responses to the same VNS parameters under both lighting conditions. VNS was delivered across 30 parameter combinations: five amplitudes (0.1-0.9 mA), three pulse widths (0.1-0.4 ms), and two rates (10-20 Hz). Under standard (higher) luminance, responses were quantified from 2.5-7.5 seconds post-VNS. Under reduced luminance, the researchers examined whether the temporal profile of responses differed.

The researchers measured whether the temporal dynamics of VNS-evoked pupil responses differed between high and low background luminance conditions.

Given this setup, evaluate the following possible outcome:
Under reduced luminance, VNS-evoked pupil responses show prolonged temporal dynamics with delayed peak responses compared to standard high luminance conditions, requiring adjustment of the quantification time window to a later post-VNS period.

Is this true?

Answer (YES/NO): YES